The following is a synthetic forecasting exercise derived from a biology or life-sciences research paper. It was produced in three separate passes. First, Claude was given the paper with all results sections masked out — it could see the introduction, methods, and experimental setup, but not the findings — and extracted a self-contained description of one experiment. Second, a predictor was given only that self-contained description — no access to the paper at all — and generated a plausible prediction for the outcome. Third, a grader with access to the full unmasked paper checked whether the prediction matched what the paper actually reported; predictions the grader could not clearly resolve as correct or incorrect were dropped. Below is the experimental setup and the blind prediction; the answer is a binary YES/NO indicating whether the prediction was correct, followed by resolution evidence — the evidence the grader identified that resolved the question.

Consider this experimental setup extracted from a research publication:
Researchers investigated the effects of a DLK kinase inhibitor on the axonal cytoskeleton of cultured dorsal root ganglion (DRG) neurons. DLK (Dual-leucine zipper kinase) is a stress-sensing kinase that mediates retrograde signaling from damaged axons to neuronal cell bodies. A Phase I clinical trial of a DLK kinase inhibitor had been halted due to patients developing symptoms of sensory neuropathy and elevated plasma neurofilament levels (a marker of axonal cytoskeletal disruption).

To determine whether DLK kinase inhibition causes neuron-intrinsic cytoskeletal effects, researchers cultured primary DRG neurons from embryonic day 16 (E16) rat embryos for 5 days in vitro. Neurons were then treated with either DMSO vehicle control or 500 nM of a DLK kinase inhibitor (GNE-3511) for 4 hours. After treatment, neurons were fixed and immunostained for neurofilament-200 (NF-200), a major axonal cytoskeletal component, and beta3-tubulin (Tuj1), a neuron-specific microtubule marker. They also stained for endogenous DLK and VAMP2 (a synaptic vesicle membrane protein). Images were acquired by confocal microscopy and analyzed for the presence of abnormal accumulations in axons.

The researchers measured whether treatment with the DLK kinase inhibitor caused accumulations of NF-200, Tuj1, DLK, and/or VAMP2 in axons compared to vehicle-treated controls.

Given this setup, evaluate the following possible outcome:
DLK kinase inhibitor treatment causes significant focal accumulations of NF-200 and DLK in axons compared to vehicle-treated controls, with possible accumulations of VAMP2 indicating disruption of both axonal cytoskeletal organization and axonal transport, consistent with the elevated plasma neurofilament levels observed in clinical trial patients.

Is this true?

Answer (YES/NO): YES